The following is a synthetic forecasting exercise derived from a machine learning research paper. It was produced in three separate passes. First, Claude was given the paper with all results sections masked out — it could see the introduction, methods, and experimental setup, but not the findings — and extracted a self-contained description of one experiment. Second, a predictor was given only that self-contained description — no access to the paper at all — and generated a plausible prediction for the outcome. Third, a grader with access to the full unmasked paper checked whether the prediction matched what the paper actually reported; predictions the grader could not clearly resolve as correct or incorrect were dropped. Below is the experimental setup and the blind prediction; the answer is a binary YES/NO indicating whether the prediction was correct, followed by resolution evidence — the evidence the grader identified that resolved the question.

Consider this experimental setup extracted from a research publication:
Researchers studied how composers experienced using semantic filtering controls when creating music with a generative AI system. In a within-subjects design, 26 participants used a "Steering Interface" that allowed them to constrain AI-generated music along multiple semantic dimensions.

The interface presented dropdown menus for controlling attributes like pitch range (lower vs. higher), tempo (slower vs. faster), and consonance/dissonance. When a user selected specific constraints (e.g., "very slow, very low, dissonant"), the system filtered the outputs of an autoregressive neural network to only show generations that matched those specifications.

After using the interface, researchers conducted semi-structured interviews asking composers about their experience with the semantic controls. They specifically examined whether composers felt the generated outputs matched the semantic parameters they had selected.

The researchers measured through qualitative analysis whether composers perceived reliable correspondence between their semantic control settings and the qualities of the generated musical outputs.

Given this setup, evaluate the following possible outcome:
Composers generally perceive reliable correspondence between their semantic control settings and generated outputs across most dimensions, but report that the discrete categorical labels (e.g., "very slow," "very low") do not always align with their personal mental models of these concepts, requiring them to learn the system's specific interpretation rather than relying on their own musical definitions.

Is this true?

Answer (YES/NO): NO